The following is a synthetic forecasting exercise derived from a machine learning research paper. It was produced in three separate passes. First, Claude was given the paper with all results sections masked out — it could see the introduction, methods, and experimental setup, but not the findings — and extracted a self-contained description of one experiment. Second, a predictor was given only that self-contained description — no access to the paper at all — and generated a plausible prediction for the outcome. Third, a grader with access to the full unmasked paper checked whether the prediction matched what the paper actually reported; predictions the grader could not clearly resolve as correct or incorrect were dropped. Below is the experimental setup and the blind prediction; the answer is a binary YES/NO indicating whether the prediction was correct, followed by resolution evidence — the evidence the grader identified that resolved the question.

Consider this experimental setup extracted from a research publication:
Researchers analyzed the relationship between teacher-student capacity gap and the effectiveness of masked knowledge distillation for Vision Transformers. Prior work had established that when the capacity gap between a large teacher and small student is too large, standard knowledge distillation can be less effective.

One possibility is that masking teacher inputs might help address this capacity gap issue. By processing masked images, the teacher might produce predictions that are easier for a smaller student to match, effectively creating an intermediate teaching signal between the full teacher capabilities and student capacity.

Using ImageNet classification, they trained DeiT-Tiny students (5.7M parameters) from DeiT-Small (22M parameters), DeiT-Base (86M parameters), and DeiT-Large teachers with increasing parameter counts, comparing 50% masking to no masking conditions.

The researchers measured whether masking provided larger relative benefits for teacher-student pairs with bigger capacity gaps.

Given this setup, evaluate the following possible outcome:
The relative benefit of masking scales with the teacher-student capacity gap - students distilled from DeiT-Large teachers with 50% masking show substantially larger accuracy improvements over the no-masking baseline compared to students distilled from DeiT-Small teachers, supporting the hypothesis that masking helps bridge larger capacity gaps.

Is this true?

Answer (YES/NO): YES